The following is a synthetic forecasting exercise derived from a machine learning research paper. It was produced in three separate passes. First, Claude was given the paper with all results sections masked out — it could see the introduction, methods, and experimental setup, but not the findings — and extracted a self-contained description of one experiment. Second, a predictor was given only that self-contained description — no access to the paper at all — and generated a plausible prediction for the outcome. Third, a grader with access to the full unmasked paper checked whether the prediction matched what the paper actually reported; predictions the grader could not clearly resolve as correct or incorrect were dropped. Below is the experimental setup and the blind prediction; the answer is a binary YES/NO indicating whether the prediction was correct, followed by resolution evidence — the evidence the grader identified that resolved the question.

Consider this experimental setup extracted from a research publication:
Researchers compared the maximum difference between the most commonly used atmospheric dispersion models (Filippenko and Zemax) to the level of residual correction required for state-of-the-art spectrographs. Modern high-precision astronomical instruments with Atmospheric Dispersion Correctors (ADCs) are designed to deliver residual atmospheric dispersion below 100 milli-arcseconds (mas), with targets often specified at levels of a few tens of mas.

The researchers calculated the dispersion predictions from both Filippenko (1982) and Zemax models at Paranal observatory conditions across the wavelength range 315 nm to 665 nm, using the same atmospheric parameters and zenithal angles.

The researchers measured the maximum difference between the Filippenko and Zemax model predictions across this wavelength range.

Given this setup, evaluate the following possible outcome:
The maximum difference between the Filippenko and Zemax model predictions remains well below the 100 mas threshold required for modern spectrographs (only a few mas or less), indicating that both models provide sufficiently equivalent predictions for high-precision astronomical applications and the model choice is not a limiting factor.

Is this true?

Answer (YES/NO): NO